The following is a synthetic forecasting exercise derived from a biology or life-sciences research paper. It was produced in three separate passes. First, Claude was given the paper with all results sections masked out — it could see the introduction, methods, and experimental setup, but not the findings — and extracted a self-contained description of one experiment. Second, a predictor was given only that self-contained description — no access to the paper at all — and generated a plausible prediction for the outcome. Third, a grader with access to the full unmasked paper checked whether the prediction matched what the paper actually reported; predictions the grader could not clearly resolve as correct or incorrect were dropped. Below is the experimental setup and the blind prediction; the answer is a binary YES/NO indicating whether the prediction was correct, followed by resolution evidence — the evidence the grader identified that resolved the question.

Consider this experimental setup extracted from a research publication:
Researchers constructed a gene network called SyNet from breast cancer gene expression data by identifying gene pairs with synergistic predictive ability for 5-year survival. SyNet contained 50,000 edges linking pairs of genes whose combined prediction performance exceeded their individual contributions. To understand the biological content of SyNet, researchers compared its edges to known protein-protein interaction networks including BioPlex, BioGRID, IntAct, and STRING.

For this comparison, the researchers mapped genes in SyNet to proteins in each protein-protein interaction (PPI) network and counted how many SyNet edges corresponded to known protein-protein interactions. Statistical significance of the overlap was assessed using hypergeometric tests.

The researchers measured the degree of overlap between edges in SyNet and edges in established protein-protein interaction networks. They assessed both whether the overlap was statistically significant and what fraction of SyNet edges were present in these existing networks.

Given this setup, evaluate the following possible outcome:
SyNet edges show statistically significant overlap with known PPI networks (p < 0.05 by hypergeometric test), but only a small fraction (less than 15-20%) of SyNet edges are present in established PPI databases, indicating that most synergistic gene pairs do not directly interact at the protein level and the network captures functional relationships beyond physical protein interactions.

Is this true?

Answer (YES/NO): NO